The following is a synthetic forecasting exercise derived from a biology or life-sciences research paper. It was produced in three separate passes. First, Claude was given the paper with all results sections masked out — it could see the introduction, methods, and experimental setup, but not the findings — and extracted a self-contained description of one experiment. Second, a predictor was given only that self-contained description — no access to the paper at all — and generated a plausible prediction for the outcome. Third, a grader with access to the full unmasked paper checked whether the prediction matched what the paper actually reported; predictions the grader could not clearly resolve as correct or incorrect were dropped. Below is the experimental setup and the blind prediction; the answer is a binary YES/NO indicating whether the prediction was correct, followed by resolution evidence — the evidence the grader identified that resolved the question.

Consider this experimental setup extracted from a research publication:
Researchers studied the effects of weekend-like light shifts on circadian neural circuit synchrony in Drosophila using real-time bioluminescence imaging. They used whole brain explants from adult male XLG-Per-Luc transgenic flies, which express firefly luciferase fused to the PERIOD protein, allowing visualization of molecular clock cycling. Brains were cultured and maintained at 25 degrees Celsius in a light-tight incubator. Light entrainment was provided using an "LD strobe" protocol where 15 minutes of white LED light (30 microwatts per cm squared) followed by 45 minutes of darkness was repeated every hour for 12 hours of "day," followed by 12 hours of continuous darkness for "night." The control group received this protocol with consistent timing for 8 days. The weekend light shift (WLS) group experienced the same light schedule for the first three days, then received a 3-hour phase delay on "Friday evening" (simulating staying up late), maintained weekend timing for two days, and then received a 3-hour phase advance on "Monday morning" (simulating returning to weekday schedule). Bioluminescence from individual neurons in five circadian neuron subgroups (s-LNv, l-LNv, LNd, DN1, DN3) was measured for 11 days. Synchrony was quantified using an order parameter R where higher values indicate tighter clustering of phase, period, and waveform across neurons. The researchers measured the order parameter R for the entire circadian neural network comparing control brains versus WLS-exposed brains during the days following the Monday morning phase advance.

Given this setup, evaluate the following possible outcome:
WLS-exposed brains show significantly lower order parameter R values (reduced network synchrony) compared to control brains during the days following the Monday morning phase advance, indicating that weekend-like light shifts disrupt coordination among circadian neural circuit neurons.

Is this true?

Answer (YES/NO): YES